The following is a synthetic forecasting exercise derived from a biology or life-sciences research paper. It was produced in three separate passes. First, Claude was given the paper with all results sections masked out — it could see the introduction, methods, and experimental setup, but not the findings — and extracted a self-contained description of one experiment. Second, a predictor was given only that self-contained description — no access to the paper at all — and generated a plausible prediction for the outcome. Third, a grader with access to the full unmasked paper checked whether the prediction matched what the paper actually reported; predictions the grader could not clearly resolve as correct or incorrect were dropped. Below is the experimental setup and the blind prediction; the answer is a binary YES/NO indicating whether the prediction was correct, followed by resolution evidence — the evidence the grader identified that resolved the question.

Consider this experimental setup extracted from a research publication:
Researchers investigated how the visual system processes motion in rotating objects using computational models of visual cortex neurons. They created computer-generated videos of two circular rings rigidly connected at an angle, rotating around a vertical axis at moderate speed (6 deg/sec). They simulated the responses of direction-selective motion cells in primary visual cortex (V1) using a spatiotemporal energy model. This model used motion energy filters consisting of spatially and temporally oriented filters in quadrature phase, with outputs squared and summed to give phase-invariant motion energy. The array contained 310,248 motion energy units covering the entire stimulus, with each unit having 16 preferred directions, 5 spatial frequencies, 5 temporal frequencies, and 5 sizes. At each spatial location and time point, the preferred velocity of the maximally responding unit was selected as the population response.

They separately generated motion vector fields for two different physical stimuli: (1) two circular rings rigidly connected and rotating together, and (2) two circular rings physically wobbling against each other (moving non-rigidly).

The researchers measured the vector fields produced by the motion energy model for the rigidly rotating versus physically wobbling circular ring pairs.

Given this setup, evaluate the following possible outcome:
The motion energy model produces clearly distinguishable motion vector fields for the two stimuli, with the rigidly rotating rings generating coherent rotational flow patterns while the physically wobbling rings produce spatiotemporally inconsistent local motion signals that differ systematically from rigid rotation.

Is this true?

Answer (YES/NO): NO